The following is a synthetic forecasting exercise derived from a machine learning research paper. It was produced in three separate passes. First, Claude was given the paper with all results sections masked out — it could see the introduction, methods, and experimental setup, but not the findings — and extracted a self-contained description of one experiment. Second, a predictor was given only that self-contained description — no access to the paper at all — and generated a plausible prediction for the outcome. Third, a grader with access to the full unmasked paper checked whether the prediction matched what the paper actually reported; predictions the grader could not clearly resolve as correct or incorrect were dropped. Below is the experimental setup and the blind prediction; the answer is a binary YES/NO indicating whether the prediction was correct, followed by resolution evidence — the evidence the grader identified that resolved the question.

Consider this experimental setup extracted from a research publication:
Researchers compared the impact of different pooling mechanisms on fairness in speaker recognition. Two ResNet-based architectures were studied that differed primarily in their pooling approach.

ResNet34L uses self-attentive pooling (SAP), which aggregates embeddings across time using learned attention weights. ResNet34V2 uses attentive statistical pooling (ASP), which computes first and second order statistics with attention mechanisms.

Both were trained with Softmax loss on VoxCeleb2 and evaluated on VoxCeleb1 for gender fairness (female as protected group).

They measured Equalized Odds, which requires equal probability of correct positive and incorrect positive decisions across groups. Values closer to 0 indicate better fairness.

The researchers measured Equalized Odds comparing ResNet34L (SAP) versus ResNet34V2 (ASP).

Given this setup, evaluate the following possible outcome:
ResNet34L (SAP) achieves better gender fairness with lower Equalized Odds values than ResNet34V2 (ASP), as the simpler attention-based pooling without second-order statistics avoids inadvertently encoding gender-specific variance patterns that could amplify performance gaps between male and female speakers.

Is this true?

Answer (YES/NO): NO